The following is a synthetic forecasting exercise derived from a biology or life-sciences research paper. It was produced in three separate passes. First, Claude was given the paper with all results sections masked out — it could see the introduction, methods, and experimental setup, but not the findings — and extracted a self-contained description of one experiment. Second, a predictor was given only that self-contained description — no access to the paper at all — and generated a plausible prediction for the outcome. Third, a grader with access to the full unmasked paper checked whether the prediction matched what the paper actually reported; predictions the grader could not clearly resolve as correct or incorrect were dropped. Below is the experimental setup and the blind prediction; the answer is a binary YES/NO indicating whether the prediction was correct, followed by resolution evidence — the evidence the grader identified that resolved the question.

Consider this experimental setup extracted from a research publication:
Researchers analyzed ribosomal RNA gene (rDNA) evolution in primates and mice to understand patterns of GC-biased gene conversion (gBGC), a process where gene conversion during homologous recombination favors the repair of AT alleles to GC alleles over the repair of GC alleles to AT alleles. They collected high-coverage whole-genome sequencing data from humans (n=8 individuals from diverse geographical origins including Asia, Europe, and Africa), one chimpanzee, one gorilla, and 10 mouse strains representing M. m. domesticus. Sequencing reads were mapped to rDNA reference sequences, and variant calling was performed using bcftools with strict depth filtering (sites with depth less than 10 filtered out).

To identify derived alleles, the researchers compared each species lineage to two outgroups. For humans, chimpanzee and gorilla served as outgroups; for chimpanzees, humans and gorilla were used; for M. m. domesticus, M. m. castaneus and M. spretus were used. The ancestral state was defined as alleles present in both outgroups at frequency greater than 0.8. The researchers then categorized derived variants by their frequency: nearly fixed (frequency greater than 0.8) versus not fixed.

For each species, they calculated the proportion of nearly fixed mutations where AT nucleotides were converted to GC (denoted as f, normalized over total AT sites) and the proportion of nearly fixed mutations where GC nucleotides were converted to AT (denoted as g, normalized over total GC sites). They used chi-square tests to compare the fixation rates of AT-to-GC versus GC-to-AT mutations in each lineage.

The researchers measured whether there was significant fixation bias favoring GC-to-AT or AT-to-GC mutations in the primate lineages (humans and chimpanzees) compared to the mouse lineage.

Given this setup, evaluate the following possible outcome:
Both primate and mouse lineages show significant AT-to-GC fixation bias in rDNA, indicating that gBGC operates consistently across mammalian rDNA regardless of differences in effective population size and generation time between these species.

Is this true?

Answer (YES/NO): NO